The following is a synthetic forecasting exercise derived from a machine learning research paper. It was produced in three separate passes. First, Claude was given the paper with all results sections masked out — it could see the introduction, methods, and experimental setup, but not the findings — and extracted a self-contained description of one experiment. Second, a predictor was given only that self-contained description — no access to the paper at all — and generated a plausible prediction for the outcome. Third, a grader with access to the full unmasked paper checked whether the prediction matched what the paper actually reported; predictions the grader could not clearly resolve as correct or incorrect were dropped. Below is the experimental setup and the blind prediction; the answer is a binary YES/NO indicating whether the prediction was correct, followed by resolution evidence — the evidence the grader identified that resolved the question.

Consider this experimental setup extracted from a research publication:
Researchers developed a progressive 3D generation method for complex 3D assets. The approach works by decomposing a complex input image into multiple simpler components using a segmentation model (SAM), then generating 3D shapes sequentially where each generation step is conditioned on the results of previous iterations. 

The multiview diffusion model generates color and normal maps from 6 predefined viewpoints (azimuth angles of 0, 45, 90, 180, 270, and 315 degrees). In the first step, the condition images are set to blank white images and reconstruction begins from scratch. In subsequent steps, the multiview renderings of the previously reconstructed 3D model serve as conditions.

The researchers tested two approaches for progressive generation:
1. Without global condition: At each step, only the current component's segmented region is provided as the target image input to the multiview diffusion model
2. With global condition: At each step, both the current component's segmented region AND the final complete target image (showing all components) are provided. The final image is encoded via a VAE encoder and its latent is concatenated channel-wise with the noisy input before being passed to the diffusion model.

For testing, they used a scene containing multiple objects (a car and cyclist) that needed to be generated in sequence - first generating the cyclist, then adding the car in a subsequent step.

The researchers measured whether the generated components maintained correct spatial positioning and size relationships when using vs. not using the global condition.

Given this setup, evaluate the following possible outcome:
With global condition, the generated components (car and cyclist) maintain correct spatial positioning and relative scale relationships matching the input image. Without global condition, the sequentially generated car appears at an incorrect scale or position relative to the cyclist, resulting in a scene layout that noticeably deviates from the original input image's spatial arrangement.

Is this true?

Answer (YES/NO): YES